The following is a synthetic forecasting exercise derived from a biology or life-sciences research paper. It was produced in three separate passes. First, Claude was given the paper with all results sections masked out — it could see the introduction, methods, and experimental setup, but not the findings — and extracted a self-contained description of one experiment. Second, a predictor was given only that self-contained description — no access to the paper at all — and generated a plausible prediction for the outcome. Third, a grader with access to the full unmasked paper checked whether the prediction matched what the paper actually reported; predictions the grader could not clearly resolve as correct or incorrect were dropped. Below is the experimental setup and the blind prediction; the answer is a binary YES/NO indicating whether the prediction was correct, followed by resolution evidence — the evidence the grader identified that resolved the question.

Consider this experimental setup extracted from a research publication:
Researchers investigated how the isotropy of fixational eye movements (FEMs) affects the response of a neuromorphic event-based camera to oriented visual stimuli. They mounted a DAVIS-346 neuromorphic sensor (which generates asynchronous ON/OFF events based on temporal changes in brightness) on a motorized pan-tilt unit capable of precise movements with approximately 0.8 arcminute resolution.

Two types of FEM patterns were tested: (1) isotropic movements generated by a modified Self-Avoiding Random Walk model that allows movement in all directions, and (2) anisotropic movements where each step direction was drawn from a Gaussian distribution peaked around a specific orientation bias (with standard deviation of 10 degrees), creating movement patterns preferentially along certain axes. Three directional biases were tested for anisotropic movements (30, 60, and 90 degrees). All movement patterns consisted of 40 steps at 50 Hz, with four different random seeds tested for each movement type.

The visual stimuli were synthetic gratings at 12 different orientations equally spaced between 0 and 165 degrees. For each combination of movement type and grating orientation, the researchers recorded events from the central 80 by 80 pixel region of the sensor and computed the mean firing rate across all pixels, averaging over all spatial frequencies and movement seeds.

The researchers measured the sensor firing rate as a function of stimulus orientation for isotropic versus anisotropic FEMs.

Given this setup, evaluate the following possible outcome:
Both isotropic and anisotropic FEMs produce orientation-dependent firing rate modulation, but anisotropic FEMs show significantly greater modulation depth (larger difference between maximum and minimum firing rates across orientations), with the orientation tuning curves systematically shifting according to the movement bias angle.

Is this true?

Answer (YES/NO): NO